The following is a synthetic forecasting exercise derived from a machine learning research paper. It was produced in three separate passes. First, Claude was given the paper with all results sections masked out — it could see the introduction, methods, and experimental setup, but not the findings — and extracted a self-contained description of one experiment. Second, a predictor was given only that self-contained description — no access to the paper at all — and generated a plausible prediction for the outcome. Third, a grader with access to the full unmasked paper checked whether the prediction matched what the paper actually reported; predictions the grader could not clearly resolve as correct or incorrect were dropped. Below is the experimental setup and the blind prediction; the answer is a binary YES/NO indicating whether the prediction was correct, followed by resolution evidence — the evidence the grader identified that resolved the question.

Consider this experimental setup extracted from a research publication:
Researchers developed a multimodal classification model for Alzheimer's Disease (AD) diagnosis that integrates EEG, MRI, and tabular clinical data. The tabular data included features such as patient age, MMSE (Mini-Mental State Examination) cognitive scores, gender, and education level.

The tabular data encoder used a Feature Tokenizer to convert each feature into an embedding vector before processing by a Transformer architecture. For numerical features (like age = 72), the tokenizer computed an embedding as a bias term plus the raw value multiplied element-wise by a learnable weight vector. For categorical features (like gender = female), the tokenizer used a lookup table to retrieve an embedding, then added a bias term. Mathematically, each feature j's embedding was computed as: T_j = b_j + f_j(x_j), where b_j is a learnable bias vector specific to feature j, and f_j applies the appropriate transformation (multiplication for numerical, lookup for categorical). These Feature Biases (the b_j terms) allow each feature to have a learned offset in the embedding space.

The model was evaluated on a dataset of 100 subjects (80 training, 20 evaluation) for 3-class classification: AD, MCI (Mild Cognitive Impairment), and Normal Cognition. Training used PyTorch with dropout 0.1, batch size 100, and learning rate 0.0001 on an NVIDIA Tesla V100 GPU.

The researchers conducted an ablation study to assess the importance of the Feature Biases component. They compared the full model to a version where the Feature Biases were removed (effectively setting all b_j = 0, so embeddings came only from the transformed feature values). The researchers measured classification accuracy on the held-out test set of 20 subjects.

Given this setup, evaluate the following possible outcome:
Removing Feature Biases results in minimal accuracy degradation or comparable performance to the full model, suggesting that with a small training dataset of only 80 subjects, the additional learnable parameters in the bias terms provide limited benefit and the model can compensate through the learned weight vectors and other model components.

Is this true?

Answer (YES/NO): NO